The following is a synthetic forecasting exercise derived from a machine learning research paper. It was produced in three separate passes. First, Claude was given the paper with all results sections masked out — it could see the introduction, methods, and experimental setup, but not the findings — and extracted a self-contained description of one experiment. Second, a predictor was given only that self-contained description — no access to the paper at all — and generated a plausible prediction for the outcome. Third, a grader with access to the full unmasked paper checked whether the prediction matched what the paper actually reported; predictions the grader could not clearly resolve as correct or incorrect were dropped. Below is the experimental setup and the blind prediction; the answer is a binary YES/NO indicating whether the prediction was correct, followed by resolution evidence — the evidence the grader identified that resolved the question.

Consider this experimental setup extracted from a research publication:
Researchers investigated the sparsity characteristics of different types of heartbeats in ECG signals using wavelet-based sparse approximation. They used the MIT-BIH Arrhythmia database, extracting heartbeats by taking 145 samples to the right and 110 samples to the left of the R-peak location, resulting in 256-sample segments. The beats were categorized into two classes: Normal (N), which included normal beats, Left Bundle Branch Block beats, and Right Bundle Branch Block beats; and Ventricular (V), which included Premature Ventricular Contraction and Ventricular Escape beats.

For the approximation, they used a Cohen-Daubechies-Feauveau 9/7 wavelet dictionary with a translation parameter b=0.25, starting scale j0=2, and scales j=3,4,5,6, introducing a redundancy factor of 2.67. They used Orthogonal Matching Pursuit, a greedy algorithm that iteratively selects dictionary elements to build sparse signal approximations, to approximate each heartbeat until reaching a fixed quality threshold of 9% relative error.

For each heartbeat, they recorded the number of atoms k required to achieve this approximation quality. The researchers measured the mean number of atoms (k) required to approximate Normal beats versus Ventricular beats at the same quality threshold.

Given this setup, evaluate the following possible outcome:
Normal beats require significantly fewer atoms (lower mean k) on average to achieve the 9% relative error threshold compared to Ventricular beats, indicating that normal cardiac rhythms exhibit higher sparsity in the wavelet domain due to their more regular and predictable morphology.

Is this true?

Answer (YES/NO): NO